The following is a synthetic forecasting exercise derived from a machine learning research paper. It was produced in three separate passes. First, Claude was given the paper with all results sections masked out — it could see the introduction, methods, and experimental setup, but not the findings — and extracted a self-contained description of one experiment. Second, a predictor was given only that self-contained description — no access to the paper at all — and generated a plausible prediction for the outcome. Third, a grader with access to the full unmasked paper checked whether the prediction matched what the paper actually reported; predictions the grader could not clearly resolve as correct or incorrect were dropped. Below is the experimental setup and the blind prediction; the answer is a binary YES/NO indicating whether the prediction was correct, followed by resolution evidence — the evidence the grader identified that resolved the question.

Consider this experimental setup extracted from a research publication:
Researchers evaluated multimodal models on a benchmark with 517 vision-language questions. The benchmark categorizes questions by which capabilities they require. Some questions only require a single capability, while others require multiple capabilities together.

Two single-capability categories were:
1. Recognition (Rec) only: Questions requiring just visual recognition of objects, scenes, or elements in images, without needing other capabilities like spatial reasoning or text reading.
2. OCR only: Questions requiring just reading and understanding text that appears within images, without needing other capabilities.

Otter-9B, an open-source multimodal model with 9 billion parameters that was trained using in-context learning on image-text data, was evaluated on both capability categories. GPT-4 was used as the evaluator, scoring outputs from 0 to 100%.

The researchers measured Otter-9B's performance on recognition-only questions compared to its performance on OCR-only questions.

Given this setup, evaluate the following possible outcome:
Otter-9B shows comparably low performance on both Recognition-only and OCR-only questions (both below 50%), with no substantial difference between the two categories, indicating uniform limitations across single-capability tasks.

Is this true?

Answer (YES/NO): NO